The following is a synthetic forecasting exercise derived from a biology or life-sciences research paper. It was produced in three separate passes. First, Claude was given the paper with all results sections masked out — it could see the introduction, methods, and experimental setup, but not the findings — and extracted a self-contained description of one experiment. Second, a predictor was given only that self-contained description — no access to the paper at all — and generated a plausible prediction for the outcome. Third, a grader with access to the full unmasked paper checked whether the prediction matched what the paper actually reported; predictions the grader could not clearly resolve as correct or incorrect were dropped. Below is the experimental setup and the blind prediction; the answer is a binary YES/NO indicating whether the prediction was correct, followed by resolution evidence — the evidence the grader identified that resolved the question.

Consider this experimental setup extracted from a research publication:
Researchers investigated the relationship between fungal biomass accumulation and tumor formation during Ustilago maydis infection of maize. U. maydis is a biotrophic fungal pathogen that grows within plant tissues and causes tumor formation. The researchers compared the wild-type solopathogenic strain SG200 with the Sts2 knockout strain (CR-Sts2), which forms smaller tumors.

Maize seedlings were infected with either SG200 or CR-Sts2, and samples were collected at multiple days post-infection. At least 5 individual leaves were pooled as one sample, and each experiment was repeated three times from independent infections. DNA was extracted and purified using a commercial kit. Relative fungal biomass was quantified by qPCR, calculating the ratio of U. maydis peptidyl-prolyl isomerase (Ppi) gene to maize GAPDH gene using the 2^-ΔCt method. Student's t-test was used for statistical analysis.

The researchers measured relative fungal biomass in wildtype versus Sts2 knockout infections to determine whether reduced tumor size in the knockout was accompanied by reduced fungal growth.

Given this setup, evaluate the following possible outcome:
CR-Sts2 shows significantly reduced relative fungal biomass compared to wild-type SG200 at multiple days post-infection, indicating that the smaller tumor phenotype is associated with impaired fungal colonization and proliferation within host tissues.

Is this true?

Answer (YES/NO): NO